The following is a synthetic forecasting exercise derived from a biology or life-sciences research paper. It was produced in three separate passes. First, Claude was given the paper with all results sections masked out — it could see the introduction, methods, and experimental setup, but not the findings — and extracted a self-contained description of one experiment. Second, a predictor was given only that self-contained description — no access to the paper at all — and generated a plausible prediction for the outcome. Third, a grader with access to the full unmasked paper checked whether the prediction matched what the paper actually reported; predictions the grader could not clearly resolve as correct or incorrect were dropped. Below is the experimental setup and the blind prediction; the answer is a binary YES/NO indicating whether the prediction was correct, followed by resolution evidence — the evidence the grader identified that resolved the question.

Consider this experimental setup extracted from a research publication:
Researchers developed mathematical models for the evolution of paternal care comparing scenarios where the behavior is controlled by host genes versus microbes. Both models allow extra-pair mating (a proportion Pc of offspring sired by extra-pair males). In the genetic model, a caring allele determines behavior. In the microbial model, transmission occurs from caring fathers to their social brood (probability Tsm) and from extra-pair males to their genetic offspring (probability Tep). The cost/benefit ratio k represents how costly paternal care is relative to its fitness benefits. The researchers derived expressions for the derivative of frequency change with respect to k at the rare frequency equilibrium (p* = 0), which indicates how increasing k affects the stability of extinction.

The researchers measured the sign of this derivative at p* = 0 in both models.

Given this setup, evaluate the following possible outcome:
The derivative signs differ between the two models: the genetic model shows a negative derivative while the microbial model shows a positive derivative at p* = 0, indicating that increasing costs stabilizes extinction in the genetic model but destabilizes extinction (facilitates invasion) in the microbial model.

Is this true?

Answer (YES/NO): NO